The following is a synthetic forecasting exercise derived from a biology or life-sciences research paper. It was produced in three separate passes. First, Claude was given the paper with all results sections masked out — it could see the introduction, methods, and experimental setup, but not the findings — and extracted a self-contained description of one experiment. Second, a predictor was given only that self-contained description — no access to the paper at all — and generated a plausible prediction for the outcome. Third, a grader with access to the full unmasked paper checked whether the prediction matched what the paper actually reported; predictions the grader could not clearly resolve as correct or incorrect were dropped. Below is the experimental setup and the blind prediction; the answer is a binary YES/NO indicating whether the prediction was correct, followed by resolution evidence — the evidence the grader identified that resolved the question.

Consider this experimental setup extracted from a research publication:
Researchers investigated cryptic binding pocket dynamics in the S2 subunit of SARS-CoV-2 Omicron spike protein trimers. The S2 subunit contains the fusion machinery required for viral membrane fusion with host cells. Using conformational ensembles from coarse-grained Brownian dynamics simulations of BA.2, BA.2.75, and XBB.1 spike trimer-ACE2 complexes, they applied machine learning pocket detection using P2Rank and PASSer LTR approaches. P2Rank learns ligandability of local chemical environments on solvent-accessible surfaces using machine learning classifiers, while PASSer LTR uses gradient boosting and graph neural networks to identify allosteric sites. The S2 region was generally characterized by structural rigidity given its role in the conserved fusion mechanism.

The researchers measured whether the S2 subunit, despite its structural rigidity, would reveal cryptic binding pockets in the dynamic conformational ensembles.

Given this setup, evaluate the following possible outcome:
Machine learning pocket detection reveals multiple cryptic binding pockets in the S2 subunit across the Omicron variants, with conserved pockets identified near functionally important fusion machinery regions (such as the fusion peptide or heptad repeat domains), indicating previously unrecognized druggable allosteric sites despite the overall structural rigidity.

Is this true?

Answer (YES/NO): YES